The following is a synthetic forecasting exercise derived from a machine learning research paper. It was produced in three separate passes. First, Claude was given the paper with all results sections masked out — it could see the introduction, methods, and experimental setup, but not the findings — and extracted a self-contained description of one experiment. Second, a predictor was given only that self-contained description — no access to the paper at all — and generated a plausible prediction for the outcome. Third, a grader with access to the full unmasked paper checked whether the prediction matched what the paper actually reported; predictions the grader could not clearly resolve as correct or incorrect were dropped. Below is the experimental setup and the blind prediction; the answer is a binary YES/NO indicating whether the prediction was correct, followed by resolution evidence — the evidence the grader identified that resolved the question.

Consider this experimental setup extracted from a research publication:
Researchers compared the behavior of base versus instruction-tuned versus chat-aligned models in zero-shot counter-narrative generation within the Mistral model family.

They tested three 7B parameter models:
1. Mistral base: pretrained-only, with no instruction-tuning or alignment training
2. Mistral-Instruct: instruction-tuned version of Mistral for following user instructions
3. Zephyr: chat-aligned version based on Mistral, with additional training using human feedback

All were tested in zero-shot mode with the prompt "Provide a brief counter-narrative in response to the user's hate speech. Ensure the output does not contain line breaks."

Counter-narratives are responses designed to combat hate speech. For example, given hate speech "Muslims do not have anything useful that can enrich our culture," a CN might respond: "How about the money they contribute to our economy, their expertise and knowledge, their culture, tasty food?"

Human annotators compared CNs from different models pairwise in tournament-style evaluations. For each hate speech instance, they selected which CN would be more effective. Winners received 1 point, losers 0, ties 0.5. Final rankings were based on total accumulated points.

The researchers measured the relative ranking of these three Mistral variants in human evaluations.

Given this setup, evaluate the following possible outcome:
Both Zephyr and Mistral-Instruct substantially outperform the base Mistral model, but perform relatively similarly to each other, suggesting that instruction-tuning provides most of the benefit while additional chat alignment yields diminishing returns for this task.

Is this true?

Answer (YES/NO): NO